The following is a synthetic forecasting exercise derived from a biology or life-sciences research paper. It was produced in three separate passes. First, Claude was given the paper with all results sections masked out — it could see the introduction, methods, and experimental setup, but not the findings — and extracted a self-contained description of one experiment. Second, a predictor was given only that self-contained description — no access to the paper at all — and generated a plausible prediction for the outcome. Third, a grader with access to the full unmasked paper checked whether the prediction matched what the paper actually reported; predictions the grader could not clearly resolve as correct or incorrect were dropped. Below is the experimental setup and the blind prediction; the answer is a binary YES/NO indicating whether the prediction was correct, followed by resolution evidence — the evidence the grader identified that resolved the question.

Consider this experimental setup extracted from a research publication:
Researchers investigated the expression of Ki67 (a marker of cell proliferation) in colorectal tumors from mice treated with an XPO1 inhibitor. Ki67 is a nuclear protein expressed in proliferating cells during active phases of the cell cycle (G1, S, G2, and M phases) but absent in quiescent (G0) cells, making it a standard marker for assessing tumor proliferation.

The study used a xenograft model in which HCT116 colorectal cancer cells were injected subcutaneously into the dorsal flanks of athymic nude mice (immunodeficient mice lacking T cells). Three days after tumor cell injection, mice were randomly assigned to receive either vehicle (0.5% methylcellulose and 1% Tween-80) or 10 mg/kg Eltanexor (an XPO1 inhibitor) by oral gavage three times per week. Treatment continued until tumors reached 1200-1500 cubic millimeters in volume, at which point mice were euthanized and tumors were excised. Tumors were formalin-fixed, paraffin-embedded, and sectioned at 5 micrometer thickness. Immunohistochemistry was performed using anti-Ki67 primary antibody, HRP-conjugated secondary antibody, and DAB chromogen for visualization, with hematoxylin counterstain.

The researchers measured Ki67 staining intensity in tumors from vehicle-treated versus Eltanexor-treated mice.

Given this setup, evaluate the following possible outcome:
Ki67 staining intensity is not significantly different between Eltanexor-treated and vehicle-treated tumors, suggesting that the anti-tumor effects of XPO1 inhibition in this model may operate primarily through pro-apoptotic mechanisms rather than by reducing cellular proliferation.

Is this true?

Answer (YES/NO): NO